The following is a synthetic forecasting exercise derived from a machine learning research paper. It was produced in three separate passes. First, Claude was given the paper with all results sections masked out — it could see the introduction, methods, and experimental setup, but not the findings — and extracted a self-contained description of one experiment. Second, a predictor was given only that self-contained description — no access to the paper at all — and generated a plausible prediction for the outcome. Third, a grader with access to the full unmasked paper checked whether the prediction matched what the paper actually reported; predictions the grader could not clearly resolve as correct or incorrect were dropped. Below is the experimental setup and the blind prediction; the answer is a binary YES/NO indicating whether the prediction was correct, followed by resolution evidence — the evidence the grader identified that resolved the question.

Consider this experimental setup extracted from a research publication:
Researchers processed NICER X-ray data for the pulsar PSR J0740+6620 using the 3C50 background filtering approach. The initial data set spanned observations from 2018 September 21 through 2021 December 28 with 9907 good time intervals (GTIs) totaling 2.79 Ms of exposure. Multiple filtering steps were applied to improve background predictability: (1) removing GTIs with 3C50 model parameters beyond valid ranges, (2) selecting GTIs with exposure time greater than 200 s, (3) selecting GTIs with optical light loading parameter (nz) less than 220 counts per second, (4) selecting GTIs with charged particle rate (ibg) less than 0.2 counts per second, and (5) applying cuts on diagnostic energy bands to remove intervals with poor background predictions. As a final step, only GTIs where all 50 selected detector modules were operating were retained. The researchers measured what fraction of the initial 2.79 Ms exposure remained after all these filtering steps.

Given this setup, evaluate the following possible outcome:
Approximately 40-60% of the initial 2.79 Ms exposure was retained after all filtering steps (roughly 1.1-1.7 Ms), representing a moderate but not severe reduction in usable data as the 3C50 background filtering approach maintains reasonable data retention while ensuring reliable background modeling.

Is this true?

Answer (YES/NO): YES